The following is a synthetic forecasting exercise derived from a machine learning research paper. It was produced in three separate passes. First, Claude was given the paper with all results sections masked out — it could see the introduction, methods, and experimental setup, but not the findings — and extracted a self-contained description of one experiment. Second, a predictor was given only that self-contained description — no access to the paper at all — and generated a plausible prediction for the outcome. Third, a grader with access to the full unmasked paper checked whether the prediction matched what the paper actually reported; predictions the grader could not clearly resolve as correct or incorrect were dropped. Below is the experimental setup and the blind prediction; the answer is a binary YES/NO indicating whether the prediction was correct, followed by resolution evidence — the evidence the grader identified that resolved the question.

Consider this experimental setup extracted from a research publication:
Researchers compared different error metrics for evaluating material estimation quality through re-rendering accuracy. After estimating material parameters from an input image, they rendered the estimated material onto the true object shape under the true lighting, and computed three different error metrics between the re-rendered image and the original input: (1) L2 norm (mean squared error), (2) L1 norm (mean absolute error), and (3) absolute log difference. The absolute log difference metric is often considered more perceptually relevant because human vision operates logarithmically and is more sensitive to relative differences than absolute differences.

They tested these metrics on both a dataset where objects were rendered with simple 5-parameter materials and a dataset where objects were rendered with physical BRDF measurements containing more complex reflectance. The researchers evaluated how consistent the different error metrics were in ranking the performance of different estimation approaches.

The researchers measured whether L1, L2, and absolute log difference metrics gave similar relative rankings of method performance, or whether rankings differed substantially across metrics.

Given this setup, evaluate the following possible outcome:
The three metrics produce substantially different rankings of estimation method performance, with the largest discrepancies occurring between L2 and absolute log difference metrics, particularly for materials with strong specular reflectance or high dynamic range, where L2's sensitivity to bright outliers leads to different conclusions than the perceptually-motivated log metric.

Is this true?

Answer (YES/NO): NO